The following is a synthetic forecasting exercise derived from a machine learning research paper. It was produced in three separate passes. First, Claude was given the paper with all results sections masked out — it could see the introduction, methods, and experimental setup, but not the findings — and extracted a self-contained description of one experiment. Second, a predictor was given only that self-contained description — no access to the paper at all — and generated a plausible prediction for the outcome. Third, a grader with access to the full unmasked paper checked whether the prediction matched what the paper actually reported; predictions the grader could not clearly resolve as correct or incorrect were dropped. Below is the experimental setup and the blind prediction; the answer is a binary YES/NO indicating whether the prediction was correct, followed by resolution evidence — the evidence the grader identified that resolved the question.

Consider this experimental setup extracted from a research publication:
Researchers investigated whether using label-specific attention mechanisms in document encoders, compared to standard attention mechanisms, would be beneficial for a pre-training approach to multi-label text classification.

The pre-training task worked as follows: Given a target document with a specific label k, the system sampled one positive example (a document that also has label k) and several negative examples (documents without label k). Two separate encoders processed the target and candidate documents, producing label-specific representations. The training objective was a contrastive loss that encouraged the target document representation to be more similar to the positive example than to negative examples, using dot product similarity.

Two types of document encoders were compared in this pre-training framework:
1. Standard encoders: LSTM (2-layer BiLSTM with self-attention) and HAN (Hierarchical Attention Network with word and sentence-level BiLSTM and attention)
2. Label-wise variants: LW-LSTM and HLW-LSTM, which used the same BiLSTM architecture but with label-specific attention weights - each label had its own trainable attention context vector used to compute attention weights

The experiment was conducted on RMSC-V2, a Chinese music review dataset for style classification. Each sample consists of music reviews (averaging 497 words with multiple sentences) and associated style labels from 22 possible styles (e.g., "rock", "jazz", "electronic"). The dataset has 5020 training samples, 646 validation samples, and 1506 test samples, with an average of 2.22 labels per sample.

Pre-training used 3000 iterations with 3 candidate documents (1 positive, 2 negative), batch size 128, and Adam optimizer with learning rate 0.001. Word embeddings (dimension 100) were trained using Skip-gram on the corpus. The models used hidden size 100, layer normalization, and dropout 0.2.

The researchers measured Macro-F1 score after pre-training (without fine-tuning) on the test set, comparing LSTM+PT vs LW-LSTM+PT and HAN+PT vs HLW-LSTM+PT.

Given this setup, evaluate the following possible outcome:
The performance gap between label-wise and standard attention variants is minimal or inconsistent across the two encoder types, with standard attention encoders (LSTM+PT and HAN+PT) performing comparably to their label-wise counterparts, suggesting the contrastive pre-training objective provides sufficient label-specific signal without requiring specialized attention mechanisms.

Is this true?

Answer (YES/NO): NO